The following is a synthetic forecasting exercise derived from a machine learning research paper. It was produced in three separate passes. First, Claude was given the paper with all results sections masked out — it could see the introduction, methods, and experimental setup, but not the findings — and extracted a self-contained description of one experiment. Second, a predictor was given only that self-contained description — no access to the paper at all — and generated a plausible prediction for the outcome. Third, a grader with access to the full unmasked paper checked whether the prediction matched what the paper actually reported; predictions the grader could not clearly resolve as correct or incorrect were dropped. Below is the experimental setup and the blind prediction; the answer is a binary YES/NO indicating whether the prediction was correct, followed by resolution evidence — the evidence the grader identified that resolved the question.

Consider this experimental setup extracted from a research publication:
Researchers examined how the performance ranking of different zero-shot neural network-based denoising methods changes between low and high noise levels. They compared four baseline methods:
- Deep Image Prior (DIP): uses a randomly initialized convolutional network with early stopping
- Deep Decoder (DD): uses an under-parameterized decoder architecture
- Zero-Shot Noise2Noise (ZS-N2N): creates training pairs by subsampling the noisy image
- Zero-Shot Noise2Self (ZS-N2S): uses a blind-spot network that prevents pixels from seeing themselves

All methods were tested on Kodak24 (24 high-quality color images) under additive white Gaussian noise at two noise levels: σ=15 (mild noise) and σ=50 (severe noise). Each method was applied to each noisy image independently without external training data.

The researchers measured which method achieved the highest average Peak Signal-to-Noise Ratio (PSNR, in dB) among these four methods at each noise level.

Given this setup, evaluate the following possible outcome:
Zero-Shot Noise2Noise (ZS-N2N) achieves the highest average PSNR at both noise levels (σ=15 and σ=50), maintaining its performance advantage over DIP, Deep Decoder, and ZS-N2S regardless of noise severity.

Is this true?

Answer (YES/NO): NO